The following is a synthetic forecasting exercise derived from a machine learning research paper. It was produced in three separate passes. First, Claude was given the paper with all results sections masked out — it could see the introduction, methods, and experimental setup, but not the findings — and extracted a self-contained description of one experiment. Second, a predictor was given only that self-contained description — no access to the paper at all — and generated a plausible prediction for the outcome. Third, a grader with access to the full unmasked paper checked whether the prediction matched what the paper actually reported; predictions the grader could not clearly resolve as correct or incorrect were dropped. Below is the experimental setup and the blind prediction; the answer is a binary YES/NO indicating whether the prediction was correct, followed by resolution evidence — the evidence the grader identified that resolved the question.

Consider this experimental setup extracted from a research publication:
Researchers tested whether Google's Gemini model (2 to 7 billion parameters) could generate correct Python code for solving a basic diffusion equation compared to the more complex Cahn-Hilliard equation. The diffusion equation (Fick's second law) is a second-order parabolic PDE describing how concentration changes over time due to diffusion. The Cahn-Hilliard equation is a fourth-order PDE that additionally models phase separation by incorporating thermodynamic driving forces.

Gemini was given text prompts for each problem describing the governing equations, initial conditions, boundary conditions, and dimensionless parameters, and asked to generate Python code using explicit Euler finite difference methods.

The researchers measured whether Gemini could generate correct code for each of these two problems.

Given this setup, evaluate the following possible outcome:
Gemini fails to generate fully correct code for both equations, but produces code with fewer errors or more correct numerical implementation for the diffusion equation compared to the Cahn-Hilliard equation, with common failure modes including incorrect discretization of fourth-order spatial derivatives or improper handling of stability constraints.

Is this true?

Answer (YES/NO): NO